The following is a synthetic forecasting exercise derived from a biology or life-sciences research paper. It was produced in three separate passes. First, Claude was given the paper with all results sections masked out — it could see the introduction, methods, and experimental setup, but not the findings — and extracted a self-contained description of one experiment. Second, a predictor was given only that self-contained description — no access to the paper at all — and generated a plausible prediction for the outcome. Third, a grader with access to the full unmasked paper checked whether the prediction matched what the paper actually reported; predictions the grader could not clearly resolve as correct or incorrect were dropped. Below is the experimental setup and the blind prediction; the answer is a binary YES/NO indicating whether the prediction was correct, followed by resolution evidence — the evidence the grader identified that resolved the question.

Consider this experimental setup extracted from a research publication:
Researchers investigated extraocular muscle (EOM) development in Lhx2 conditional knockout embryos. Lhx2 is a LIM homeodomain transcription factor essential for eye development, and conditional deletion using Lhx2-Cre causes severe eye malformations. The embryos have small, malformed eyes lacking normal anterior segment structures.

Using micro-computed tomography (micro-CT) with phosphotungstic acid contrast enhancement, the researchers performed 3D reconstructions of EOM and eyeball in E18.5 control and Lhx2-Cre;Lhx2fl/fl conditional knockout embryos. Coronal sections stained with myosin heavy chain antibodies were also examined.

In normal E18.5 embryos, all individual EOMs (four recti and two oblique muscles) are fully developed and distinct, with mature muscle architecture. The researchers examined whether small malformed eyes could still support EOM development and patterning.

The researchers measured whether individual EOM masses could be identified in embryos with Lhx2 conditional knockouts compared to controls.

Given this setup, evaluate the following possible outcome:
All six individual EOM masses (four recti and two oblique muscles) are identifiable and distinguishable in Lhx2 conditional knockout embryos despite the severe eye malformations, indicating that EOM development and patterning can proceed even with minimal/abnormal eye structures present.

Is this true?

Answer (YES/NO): NO